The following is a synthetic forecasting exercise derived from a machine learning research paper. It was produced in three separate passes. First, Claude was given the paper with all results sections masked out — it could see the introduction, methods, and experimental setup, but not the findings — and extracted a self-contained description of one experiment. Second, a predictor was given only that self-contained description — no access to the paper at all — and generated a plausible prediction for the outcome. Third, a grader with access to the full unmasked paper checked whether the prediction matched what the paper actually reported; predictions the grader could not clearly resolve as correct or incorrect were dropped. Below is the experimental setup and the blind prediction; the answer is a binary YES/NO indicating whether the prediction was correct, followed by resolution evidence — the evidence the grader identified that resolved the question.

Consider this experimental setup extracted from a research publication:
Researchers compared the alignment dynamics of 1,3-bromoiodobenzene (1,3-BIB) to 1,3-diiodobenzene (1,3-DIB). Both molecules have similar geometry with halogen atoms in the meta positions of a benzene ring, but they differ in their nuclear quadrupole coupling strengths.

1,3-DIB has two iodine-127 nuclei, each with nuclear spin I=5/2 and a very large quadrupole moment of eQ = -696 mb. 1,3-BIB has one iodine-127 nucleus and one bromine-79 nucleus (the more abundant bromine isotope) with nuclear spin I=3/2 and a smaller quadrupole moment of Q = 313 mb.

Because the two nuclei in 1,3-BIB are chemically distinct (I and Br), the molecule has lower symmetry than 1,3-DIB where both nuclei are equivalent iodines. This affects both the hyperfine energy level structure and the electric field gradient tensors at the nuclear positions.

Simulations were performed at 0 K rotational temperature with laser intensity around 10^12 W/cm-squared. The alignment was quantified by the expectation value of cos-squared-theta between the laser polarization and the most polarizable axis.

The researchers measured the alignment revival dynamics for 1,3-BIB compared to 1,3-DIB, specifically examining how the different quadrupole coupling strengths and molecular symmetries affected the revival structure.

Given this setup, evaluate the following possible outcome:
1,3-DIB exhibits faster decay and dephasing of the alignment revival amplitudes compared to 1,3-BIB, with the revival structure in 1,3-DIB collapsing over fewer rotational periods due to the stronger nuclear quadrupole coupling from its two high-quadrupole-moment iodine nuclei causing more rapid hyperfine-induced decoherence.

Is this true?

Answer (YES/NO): NO